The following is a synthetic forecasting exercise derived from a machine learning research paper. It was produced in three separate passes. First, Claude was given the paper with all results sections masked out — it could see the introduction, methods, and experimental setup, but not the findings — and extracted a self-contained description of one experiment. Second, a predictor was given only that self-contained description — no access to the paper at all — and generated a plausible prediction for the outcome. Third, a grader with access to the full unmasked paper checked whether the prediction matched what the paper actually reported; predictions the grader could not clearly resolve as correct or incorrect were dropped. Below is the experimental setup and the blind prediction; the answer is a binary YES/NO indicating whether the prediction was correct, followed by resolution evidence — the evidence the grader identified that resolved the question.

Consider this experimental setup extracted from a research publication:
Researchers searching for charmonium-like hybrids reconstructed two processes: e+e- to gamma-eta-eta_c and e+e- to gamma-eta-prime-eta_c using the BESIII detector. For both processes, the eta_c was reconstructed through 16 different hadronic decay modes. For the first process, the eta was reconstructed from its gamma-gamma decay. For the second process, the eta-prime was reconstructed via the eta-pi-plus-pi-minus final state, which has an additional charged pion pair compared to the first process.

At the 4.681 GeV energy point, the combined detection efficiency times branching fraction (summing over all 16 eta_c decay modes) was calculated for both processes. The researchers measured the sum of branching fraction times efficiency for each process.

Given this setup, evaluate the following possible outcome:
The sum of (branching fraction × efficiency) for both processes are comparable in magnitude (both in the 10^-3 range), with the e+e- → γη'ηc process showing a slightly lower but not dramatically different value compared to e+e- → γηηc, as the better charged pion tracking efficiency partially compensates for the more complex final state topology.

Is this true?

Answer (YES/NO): NO